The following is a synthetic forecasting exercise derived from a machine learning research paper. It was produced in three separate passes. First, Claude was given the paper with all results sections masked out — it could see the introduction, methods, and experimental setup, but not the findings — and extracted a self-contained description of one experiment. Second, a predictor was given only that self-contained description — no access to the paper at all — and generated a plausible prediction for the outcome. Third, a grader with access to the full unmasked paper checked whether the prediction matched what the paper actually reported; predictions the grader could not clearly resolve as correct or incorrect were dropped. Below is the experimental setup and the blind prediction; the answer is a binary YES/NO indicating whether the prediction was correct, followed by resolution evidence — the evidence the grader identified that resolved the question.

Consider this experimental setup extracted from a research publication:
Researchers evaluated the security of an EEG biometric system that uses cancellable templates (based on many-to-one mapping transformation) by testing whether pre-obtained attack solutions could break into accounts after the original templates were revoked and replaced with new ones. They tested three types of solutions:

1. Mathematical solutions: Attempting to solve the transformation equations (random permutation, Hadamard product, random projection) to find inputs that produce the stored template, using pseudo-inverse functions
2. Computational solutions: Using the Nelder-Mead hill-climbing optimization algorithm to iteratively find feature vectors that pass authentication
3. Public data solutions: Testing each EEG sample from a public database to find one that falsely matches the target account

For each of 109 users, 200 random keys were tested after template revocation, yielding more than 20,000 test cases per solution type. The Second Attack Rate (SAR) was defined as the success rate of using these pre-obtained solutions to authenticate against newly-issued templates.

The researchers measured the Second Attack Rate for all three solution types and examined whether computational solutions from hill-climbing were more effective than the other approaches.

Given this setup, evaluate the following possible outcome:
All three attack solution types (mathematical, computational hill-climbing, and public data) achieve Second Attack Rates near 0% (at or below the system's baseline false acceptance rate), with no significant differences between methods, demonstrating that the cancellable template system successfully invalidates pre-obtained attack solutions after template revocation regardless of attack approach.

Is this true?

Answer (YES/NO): YES